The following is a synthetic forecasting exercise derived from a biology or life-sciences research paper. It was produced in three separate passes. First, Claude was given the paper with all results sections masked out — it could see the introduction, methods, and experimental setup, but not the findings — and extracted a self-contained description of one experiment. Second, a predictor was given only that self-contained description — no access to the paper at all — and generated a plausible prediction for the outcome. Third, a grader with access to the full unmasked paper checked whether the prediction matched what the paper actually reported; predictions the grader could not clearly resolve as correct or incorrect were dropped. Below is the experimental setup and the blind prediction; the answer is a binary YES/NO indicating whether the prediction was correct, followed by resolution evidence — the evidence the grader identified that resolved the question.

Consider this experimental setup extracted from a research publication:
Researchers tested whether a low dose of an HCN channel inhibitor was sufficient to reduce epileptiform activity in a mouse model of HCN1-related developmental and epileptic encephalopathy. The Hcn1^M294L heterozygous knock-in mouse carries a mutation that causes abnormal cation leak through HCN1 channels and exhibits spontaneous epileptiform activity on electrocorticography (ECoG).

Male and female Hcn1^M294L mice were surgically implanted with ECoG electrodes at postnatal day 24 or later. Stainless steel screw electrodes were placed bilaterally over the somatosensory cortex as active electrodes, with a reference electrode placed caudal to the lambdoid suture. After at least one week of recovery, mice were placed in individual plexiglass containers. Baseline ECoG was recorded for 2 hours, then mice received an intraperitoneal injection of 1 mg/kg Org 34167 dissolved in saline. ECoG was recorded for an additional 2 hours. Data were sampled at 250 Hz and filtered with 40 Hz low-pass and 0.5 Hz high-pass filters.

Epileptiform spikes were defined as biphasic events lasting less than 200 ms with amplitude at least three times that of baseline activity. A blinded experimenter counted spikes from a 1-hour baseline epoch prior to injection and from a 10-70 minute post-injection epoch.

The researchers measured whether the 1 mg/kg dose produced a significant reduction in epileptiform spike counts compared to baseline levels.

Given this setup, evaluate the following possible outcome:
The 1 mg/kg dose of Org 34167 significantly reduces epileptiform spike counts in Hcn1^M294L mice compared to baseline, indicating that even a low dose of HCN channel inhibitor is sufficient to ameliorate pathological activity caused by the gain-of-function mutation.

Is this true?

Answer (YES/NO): NO